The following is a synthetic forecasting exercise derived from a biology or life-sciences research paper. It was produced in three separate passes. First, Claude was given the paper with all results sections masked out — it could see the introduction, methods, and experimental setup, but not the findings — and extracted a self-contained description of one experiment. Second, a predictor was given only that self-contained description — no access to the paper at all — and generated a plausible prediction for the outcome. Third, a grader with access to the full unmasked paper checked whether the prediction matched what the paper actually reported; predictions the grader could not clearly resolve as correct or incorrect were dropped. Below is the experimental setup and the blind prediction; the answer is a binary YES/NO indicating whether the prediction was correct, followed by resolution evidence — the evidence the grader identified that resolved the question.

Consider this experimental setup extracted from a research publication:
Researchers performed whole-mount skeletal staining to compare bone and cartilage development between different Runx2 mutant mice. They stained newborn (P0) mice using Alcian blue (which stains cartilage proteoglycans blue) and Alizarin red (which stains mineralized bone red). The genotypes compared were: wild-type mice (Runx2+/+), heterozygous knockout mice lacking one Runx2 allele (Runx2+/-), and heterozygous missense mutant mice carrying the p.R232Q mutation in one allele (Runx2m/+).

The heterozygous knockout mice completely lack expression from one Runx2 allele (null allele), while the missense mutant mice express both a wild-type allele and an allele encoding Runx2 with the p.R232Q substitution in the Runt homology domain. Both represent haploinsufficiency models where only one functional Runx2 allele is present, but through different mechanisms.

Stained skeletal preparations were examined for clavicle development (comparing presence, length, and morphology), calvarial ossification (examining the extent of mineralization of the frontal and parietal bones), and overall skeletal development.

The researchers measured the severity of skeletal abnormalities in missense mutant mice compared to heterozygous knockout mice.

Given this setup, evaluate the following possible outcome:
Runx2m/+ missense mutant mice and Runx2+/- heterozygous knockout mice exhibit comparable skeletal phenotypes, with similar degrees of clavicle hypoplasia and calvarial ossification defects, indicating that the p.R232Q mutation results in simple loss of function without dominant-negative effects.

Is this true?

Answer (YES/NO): YES